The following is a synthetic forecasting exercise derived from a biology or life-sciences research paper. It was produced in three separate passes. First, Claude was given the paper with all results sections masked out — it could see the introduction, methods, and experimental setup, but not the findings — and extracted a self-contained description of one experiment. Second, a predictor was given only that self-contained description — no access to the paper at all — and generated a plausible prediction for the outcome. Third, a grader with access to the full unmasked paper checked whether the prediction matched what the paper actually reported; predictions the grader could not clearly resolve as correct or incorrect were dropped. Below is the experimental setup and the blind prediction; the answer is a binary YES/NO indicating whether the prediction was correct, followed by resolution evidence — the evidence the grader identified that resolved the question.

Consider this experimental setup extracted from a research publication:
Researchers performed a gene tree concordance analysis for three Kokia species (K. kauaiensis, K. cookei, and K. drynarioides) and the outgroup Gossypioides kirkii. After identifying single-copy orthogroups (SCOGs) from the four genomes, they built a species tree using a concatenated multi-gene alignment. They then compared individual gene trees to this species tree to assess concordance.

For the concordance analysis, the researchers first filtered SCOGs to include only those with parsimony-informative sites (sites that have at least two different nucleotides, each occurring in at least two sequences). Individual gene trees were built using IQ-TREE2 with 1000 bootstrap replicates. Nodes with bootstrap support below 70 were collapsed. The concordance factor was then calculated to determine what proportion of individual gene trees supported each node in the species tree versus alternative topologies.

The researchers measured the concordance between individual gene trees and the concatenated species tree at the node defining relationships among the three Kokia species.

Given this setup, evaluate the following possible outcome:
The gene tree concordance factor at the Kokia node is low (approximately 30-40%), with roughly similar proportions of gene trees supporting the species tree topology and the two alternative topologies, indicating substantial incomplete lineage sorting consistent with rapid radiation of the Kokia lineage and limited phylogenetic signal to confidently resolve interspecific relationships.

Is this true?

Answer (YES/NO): NO